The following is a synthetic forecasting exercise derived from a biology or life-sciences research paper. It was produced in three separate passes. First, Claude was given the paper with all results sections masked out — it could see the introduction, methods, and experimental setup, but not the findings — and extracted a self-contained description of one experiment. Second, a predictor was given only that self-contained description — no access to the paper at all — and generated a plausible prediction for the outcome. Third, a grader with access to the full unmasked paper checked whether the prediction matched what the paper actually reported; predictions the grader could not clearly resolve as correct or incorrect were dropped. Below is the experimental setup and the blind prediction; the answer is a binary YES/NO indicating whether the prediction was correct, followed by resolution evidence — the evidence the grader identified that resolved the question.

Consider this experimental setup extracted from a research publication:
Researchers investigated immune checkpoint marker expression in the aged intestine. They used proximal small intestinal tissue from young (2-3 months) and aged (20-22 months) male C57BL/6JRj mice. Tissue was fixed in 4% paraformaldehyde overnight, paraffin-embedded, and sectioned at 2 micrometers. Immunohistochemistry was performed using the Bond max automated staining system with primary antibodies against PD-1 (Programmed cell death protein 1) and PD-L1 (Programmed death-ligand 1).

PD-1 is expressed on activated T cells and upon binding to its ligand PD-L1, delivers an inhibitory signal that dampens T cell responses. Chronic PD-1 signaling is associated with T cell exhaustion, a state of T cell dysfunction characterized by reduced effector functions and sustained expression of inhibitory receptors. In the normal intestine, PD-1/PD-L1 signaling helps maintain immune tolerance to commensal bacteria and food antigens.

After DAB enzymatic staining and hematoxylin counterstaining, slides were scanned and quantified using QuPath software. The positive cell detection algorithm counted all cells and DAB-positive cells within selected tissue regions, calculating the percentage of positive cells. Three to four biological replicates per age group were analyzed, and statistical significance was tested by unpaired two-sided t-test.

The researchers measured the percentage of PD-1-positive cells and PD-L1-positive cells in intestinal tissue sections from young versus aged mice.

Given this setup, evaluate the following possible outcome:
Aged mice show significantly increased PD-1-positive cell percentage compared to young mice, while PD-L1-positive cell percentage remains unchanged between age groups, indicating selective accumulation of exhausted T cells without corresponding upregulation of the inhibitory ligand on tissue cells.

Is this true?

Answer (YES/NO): NO